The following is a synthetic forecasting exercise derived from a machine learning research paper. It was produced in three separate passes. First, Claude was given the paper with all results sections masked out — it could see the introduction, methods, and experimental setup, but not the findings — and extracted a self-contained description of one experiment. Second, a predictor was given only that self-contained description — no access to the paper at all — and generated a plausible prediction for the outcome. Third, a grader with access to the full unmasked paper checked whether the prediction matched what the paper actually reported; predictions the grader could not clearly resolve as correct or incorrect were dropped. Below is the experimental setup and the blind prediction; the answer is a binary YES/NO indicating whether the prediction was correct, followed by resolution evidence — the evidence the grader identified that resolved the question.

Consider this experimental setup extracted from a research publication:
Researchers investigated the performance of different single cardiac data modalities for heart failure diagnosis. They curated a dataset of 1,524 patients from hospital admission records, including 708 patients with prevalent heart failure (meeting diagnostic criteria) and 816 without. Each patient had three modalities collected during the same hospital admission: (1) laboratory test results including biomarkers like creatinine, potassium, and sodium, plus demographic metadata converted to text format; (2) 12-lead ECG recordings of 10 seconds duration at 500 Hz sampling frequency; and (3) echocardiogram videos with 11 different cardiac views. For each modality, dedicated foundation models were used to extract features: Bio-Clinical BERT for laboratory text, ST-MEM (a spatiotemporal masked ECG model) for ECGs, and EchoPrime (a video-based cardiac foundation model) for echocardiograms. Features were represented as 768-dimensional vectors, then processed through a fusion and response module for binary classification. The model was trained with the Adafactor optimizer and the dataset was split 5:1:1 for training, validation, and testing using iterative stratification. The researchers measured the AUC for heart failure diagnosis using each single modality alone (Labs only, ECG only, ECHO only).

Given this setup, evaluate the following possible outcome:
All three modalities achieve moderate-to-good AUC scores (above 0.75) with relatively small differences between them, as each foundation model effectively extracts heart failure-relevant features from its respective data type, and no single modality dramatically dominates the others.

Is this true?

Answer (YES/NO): YES